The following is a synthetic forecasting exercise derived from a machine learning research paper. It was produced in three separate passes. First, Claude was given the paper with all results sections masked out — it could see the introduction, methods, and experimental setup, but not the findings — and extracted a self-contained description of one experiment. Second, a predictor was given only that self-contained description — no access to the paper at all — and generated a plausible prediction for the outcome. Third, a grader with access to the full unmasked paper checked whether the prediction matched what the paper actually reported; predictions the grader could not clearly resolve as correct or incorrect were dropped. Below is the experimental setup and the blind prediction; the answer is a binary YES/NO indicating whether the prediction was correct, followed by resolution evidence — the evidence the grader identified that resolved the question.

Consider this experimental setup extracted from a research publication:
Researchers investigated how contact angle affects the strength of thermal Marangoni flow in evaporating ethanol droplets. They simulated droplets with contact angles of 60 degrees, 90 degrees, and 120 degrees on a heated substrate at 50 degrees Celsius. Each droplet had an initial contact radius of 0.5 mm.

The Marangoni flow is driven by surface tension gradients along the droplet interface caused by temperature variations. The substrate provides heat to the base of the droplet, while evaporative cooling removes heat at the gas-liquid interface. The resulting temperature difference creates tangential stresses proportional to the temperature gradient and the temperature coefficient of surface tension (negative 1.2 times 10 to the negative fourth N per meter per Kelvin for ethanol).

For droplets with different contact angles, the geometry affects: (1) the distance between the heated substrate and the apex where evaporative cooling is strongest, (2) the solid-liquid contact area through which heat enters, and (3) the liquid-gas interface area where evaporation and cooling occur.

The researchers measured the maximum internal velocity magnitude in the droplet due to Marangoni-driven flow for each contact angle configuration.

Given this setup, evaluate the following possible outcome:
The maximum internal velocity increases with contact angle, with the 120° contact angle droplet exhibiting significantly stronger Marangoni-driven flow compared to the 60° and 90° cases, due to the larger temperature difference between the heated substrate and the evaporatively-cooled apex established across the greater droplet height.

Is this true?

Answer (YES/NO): NO